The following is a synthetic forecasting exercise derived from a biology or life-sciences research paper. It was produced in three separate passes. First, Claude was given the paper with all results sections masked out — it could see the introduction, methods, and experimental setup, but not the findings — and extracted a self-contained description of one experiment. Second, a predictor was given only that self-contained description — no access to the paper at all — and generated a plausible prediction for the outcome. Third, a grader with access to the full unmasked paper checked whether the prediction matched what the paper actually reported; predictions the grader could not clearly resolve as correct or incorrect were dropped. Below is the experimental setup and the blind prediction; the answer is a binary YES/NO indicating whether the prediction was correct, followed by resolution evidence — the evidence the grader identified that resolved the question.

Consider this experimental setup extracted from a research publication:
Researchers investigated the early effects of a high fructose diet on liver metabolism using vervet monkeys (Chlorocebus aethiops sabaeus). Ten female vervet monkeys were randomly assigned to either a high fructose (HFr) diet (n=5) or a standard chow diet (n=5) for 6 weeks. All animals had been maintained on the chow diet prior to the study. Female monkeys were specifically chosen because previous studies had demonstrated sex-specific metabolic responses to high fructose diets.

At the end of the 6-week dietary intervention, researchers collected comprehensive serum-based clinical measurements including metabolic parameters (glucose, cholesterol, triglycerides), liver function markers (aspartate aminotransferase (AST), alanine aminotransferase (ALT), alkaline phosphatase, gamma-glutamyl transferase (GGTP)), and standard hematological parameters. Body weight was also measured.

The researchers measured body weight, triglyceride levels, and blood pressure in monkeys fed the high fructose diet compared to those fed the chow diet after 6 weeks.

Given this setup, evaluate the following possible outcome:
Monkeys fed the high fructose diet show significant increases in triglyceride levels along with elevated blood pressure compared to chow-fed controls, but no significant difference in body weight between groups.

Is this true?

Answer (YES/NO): NO